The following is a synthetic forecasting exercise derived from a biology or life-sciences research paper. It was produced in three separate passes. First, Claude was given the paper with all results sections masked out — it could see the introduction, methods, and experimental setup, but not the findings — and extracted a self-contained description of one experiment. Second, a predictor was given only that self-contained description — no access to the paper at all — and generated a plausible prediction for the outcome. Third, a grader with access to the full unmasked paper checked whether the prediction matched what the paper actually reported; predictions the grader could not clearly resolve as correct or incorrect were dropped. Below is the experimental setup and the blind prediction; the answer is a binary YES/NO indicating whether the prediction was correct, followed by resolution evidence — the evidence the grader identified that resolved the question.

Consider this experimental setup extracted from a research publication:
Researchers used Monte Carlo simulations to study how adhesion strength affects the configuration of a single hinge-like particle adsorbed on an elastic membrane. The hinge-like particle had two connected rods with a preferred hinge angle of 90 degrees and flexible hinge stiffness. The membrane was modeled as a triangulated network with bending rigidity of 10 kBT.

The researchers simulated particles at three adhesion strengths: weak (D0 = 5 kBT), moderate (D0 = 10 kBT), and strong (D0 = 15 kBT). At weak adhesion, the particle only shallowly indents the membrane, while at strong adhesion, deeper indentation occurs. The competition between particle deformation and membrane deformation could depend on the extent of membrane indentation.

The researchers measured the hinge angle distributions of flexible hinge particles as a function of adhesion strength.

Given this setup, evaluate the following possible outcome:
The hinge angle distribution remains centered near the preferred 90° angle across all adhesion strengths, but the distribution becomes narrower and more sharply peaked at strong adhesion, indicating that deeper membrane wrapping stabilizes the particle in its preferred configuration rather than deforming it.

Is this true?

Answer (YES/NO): NO